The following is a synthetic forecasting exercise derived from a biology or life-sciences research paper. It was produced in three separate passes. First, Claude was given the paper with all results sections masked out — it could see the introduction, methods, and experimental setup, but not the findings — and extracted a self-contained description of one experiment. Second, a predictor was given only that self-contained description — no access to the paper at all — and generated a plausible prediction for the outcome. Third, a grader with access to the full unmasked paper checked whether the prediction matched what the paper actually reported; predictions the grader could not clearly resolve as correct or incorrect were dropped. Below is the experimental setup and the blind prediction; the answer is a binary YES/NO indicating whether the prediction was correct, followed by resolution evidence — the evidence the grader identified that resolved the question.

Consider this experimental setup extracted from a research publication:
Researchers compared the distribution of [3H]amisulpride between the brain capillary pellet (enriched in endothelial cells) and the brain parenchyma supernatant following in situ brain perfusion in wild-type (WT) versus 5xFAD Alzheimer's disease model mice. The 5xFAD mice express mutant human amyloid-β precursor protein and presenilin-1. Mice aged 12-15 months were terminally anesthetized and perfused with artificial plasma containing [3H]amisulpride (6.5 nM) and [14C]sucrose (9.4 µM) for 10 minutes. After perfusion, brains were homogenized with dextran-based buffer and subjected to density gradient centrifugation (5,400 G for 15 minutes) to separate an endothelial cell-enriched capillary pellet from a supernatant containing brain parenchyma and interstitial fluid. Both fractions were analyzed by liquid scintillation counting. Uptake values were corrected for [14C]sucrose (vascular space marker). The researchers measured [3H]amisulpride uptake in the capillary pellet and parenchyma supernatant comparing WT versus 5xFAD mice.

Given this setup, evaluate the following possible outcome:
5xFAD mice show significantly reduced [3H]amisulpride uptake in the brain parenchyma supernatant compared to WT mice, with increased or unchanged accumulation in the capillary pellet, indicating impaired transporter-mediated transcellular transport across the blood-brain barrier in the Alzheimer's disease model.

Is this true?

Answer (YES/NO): NO